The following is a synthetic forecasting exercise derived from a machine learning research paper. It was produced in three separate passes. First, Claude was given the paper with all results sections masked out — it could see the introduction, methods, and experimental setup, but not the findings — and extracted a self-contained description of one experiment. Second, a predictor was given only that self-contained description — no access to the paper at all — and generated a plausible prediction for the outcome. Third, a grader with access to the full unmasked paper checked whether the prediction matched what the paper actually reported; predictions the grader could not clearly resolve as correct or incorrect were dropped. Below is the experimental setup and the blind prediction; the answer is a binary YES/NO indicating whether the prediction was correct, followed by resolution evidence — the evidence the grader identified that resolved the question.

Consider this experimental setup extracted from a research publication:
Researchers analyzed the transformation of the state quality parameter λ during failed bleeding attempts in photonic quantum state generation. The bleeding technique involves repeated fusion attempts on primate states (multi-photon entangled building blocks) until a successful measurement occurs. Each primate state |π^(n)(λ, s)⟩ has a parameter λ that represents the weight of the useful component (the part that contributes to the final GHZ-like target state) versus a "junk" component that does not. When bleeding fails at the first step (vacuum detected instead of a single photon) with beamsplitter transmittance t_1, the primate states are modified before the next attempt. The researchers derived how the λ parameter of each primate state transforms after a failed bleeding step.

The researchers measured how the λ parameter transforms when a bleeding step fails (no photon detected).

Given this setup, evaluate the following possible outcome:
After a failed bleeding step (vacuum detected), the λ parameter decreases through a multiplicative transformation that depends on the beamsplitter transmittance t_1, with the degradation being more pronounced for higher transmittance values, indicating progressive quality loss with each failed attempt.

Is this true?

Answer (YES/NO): NO